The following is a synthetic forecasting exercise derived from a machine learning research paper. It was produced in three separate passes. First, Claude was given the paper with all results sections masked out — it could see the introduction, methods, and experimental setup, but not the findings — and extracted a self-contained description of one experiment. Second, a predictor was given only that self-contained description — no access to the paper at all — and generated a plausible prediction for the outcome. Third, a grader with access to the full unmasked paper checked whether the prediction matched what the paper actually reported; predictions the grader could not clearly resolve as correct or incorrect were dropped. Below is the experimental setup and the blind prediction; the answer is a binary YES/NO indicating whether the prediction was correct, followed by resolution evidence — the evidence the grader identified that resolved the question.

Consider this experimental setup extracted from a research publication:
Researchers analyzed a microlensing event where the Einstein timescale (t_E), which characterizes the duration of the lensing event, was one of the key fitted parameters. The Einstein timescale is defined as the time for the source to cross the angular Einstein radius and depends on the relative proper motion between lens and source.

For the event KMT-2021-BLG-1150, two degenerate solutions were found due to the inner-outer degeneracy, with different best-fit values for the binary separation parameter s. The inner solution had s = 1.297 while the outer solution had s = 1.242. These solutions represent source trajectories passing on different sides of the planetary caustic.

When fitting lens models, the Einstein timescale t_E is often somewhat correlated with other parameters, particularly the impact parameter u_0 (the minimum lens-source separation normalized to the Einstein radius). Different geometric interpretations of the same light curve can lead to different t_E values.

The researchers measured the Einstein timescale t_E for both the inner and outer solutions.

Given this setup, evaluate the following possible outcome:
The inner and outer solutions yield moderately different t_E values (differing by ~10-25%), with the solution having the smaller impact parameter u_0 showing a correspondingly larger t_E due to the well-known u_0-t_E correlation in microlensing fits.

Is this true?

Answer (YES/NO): NO